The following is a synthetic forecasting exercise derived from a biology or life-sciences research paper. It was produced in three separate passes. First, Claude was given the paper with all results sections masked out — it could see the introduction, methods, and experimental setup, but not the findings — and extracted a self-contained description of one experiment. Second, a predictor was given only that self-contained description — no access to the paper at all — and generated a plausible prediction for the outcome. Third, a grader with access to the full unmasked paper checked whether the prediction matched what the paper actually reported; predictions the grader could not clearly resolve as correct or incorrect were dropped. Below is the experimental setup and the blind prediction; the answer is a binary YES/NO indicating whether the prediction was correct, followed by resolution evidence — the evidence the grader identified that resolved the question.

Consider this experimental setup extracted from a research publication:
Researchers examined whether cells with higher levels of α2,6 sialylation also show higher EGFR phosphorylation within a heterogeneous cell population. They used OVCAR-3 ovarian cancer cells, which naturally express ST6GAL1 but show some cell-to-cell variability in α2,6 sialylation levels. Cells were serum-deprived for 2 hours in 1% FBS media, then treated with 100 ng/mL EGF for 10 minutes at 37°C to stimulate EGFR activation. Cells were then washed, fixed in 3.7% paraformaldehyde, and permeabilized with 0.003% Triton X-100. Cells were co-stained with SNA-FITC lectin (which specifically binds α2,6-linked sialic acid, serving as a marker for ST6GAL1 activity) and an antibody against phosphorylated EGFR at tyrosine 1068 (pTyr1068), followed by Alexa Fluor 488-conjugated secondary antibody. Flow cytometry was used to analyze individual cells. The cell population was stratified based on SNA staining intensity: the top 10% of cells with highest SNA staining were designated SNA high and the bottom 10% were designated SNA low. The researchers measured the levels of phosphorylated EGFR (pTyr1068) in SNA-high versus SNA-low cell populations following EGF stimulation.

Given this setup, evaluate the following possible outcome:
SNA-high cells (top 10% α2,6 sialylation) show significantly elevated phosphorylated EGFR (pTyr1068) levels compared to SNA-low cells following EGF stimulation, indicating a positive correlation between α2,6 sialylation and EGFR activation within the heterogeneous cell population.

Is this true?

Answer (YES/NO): YES